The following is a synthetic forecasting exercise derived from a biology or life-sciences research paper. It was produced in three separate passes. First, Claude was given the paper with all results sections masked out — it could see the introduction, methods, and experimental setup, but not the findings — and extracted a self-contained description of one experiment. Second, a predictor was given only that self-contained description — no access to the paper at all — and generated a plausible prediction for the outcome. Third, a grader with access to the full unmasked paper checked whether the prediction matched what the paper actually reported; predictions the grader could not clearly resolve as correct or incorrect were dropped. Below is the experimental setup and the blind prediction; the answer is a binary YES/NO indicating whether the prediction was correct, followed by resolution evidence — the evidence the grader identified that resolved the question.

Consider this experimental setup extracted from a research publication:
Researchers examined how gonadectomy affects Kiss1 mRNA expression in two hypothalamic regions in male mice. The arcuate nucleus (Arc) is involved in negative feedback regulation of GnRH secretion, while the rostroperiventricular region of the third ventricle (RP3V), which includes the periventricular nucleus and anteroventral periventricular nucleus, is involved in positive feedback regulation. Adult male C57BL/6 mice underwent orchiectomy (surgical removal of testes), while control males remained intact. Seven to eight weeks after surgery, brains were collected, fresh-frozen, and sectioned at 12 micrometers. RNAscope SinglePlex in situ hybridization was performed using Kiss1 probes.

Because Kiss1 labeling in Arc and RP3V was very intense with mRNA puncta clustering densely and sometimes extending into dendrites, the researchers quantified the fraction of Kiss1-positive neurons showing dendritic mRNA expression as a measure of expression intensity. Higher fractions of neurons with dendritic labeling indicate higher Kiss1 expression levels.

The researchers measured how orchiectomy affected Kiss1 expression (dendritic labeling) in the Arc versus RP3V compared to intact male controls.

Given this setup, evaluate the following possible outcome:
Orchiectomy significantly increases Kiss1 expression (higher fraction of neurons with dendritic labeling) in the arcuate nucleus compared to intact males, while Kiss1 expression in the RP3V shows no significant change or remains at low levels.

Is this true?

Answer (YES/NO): NO